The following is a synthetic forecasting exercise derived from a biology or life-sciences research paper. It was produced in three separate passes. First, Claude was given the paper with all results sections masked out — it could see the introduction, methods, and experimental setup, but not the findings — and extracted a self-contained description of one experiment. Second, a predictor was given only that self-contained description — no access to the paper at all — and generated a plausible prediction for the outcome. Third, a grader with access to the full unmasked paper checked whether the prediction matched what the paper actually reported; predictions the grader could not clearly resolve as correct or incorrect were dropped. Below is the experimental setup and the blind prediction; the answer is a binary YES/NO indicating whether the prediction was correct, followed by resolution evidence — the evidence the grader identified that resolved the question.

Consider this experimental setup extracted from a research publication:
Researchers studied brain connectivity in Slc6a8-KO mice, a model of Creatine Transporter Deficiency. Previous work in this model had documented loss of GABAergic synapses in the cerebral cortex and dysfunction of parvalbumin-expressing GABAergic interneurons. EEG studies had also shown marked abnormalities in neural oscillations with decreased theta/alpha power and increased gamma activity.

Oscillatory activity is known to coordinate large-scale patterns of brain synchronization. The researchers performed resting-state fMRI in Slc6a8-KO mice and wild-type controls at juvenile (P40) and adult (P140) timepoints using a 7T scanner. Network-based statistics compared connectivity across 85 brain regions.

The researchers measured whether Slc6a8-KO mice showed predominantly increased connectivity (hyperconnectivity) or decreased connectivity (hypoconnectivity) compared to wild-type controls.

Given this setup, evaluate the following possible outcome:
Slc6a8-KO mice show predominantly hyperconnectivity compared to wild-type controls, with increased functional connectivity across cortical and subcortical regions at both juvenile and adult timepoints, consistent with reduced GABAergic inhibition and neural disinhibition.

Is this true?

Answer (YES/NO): NO